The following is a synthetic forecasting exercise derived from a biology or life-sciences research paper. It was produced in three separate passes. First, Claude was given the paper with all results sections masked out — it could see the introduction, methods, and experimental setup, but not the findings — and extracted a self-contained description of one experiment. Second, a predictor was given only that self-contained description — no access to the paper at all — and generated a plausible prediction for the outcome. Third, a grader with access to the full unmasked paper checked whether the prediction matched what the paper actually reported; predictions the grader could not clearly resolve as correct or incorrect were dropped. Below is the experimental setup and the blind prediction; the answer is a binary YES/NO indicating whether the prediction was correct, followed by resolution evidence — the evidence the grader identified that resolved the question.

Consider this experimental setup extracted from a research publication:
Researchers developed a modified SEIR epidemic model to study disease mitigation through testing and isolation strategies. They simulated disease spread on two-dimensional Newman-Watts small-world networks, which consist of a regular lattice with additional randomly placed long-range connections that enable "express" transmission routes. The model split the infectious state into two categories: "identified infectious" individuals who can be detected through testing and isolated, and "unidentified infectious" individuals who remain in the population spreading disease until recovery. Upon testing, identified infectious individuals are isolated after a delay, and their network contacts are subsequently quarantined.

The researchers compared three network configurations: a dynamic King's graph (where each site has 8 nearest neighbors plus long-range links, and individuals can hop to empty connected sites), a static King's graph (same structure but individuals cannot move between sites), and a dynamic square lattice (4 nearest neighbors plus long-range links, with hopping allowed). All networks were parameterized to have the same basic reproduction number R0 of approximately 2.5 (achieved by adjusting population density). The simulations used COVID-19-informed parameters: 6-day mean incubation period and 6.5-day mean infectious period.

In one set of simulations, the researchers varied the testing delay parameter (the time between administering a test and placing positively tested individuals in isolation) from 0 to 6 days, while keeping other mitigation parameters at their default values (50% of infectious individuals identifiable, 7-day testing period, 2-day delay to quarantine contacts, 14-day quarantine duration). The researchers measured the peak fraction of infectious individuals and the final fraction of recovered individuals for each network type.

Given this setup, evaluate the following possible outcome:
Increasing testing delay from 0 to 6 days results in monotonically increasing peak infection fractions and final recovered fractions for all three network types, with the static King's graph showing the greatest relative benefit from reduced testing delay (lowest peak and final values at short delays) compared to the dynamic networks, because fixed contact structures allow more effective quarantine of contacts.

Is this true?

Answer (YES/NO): NO